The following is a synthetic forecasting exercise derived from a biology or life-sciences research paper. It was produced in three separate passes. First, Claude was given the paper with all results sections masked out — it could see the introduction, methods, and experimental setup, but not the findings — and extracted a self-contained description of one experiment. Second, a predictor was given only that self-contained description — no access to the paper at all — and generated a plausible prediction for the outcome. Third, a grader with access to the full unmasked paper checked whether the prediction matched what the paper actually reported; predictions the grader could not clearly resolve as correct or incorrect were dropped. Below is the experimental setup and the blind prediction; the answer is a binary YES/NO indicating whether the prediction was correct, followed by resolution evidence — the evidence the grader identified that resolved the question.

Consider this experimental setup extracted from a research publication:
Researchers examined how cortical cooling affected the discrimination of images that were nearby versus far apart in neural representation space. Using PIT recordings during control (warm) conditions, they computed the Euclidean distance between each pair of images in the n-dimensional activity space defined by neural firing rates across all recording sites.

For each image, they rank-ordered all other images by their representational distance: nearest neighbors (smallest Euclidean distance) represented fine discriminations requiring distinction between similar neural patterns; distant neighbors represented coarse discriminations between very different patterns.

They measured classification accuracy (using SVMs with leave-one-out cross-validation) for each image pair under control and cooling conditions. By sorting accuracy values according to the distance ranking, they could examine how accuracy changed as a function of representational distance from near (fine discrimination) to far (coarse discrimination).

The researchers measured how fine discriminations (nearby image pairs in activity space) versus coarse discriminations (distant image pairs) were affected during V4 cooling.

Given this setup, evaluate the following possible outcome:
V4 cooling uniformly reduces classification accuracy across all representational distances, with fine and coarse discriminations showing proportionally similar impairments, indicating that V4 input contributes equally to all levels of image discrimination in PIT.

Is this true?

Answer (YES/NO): NO